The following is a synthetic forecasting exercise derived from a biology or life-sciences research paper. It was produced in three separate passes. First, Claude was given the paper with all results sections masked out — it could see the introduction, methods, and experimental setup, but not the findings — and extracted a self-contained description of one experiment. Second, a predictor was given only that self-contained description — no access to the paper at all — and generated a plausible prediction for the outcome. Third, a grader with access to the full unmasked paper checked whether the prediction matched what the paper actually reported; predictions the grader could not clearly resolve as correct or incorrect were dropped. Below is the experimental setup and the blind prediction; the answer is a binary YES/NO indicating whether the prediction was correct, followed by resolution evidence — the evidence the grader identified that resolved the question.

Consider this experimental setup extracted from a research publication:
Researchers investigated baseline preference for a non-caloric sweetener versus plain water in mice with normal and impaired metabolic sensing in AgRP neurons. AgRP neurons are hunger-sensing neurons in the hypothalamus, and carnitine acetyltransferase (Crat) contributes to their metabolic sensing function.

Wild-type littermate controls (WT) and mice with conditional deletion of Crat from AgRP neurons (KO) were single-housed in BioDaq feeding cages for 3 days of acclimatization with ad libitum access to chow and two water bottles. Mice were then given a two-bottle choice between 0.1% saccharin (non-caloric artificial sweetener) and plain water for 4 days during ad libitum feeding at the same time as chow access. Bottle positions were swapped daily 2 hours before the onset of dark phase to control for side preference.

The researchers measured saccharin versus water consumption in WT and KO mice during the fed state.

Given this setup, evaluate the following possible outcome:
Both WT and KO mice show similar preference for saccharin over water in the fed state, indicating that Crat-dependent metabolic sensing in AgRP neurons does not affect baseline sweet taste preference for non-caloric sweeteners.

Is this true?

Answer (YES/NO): YES